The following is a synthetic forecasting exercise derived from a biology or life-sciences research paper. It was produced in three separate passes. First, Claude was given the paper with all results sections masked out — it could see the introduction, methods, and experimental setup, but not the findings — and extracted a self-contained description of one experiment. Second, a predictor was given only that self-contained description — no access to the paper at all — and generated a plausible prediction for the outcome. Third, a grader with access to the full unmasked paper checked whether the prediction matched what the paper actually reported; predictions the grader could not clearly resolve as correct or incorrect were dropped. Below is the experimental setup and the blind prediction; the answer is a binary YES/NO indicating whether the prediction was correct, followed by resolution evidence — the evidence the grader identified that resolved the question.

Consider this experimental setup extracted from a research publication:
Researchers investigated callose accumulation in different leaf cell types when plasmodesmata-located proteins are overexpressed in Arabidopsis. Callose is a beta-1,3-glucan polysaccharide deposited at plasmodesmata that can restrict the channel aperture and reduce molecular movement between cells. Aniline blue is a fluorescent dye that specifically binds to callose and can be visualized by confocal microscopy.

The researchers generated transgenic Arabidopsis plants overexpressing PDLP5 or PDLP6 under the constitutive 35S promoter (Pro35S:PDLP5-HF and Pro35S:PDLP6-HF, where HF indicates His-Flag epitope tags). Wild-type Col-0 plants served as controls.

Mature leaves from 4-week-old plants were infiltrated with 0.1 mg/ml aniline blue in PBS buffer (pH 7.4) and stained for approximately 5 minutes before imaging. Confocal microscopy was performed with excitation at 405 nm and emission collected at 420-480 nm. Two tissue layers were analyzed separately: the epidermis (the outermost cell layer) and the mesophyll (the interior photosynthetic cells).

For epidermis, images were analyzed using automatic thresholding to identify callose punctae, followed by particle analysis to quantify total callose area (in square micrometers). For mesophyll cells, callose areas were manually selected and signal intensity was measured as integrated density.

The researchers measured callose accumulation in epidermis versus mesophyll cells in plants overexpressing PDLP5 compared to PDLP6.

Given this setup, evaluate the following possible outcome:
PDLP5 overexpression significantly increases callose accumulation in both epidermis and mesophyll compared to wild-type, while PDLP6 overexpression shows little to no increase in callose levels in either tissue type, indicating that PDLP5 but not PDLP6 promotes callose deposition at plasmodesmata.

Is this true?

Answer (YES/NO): NO